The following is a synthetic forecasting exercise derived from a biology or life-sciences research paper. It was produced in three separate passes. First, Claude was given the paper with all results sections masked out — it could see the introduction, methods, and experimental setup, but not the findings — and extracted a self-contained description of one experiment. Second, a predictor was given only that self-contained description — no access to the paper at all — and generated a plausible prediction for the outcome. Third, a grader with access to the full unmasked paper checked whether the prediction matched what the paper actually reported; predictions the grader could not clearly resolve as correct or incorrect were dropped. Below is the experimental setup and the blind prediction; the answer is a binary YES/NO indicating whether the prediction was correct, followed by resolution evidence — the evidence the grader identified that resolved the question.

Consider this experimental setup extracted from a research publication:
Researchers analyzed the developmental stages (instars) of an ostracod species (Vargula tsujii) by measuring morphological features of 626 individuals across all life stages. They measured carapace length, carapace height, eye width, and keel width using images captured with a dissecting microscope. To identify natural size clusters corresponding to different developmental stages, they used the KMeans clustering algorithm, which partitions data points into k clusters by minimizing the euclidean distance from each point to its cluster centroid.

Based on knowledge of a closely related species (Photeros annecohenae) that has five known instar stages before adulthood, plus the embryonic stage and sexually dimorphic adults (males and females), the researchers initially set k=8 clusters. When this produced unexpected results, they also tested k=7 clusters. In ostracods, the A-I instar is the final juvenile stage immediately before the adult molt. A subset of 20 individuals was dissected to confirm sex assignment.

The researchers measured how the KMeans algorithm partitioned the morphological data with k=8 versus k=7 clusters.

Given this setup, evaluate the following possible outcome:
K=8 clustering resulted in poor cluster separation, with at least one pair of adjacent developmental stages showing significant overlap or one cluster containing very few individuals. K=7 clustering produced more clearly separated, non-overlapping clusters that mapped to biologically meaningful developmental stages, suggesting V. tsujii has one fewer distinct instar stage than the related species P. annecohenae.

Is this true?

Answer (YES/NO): NO